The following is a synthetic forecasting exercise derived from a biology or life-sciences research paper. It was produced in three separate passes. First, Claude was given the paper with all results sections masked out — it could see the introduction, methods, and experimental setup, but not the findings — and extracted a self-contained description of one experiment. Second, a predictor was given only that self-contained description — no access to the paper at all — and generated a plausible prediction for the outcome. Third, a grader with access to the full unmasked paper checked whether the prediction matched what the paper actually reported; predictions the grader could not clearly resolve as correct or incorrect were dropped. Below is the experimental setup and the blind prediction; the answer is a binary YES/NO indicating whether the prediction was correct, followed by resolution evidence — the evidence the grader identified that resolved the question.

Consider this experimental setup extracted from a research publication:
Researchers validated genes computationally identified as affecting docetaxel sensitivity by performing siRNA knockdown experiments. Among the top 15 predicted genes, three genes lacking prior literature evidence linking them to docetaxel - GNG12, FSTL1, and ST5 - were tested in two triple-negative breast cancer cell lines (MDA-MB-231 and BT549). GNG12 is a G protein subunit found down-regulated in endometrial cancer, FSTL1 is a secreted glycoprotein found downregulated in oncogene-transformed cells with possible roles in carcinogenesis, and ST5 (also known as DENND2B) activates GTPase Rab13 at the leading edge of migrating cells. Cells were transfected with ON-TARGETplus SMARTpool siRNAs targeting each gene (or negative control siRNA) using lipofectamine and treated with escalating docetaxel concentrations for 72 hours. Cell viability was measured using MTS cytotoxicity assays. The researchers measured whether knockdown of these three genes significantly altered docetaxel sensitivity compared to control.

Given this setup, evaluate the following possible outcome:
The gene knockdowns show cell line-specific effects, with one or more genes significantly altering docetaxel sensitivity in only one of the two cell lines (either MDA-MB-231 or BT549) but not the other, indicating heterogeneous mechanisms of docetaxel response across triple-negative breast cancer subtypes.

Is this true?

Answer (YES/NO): NO